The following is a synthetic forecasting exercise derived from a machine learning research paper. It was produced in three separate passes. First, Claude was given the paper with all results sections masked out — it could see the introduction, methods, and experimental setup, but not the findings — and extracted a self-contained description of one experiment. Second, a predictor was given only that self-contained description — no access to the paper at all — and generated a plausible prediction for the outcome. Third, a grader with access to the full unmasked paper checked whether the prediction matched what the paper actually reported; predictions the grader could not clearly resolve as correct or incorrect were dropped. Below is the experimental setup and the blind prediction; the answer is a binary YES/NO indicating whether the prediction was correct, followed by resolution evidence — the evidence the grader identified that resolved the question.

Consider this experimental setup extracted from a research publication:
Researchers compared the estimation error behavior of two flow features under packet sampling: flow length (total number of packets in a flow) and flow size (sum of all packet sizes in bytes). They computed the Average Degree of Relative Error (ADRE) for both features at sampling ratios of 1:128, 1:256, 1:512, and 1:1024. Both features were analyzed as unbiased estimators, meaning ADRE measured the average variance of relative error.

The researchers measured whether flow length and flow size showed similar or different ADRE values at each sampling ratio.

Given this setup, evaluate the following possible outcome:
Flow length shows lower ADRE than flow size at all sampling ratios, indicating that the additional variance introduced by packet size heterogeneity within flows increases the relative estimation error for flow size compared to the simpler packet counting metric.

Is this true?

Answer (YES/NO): YES